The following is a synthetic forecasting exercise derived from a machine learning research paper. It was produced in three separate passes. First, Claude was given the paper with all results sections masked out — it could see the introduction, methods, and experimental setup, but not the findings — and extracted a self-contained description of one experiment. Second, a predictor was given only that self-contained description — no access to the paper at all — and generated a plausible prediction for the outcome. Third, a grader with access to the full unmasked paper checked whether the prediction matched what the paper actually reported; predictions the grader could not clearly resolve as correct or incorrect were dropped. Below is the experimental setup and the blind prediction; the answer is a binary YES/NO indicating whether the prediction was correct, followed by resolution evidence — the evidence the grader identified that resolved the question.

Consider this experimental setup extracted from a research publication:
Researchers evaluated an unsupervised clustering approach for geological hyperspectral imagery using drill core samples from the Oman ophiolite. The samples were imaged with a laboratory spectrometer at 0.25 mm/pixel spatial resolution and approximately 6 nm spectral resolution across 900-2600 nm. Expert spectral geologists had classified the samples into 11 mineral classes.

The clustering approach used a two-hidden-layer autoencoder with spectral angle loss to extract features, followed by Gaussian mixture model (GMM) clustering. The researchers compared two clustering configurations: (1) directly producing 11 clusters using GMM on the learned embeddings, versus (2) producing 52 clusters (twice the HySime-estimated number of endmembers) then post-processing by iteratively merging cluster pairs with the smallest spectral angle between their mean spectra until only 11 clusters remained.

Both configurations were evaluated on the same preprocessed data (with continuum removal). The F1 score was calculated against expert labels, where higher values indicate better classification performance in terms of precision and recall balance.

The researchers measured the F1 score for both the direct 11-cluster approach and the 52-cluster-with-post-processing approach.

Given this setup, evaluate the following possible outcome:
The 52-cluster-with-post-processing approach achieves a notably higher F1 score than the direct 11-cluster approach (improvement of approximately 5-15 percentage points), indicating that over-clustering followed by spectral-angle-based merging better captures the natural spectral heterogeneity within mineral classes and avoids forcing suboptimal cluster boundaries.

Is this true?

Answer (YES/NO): NO